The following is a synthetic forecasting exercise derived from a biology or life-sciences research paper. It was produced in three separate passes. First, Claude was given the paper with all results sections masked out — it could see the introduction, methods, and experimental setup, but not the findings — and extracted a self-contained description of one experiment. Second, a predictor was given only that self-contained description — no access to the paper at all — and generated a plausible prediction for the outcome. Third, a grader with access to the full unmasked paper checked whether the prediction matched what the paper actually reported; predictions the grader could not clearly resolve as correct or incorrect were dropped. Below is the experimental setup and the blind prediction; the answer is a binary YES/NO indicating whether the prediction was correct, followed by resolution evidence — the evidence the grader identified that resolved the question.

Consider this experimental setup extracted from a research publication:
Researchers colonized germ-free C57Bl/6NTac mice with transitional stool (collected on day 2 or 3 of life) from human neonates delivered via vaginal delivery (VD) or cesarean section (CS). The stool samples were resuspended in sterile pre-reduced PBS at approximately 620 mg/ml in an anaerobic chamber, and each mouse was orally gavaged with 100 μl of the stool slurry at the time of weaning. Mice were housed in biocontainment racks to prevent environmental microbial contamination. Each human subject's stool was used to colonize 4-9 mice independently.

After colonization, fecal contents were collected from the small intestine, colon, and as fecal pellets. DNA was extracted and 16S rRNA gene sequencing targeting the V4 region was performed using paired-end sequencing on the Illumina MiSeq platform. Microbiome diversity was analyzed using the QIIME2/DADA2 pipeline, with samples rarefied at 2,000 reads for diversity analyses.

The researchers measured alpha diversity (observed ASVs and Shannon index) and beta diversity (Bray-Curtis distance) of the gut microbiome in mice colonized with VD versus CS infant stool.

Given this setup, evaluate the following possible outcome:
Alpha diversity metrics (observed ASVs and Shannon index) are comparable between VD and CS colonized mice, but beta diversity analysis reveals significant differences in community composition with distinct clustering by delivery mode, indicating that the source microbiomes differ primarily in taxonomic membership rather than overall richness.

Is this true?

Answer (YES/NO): NO